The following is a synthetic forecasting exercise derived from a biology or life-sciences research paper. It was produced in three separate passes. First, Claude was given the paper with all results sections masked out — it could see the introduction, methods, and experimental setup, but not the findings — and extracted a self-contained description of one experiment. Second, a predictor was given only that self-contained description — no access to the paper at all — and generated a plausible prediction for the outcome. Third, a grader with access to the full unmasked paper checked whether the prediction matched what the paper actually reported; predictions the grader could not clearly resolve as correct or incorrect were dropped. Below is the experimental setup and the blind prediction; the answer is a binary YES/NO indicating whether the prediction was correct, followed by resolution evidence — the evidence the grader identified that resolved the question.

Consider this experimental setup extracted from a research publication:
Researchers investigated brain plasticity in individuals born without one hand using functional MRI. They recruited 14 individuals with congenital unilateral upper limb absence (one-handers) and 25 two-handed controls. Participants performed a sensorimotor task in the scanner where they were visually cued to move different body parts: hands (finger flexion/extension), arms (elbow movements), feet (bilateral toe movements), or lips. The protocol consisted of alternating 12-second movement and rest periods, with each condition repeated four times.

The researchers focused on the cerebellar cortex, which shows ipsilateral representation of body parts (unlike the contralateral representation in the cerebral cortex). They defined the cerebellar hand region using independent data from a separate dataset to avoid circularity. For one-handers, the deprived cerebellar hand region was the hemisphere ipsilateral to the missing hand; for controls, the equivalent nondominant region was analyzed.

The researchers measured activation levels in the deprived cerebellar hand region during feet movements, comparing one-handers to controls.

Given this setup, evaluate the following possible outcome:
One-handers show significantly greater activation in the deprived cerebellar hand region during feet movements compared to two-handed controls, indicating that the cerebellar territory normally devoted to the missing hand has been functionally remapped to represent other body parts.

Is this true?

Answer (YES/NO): YES